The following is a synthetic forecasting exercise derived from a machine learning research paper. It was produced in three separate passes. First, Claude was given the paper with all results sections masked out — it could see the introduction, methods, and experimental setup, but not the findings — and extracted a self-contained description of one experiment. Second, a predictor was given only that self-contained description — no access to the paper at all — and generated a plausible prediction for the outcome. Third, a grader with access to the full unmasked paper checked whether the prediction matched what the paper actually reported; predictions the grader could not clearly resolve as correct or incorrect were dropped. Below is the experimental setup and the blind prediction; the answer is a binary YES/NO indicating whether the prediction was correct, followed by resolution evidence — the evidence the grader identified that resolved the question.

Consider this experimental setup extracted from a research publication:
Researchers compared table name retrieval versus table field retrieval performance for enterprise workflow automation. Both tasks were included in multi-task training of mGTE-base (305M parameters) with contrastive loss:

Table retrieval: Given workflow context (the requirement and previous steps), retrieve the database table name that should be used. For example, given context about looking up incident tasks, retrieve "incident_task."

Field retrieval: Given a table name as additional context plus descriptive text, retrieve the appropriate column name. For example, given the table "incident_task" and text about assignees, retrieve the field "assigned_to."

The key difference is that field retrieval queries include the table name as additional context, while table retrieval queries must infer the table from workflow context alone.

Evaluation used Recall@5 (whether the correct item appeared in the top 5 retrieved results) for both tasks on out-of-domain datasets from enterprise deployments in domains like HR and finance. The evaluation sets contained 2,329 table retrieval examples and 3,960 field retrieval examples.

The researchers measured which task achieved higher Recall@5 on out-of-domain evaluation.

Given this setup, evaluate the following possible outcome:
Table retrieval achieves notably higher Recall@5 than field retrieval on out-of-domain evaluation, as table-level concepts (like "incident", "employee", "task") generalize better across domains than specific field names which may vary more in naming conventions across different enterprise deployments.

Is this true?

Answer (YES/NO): YES